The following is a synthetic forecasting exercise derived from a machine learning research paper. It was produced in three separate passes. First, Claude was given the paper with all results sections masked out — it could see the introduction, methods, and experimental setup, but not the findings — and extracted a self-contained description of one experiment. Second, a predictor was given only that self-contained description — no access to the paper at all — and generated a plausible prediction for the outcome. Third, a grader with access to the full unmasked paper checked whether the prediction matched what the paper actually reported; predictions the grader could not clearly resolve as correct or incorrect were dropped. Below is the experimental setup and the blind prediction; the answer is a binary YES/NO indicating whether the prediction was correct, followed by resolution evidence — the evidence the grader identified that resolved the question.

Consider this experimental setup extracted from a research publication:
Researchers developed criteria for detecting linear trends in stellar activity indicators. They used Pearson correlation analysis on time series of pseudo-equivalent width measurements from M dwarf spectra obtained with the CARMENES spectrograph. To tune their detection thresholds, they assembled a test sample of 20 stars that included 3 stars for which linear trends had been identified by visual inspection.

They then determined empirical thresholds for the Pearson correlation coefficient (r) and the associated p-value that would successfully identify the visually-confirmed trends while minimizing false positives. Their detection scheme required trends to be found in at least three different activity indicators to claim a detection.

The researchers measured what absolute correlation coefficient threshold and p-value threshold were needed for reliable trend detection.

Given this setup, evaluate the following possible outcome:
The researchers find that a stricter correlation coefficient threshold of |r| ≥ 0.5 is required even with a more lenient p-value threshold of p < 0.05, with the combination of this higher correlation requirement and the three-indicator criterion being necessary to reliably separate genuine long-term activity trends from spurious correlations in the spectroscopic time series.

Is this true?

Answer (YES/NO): NO